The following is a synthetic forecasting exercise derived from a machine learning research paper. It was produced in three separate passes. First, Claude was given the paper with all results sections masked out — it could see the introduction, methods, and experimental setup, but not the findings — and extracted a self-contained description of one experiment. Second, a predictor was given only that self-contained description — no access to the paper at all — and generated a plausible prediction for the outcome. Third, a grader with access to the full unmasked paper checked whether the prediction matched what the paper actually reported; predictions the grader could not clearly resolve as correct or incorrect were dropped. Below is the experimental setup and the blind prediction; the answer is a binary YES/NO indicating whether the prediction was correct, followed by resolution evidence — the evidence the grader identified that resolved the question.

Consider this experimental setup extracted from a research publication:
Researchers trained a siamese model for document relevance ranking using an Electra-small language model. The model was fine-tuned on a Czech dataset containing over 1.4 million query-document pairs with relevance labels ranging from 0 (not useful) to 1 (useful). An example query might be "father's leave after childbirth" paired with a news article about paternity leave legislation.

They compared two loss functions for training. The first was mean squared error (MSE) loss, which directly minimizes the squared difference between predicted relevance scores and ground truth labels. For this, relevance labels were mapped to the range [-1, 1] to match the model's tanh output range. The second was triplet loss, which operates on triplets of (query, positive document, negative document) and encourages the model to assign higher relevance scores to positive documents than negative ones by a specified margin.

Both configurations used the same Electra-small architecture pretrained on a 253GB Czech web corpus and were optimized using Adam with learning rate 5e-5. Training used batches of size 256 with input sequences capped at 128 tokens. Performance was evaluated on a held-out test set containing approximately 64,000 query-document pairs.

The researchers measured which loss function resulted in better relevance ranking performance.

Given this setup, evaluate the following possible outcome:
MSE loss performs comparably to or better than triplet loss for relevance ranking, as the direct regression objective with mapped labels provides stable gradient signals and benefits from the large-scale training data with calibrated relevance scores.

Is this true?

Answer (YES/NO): YES